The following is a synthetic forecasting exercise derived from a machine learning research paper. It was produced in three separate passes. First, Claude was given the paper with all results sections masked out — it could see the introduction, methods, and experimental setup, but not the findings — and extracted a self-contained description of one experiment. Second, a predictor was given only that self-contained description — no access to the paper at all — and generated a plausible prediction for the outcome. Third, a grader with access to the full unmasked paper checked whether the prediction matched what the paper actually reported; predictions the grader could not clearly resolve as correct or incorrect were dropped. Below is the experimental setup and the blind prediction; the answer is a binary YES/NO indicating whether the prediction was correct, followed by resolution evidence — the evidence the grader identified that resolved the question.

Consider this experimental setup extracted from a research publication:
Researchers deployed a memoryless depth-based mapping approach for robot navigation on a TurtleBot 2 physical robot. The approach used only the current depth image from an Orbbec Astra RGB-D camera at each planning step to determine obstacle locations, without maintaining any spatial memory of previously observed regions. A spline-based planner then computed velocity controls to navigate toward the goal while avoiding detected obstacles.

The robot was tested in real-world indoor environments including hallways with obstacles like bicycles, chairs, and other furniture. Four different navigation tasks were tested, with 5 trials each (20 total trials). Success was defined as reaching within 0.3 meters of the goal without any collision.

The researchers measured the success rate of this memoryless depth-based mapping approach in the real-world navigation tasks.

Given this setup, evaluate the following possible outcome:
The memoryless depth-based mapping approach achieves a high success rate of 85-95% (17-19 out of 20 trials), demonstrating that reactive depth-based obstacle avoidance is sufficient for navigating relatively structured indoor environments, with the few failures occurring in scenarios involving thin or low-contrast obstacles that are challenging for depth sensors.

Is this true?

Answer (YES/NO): NO